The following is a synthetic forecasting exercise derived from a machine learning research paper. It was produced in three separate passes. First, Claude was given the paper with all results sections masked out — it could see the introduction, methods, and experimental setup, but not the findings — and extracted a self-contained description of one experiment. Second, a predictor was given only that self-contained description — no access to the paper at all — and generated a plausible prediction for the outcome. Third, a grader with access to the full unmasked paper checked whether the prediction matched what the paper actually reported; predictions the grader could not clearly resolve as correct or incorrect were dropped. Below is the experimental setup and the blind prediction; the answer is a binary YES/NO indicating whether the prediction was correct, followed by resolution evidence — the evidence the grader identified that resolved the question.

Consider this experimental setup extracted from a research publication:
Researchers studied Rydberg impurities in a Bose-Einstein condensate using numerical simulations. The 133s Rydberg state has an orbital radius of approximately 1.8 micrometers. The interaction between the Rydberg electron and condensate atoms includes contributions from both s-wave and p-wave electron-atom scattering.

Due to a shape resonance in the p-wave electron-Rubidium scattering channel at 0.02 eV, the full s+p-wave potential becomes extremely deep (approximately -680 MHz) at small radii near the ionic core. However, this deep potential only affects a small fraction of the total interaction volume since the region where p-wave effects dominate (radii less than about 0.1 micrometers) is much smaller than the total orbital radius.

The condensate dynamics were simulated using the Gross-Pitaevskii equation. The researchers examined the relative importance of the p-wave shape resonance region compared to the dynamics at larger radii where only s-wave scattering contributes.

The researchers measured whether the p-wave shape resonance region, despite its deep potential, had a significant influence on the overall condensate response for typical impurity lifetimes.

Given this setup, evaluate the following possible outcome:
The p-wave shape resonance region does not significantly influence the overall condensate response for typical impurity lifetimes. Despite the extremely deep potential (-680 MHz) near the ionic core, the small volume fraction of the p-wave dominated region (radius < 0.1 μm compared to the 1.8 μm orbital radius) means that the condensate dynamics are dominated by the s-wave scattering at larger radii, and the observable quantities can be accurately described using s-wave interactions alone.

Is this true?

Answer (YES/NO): NO